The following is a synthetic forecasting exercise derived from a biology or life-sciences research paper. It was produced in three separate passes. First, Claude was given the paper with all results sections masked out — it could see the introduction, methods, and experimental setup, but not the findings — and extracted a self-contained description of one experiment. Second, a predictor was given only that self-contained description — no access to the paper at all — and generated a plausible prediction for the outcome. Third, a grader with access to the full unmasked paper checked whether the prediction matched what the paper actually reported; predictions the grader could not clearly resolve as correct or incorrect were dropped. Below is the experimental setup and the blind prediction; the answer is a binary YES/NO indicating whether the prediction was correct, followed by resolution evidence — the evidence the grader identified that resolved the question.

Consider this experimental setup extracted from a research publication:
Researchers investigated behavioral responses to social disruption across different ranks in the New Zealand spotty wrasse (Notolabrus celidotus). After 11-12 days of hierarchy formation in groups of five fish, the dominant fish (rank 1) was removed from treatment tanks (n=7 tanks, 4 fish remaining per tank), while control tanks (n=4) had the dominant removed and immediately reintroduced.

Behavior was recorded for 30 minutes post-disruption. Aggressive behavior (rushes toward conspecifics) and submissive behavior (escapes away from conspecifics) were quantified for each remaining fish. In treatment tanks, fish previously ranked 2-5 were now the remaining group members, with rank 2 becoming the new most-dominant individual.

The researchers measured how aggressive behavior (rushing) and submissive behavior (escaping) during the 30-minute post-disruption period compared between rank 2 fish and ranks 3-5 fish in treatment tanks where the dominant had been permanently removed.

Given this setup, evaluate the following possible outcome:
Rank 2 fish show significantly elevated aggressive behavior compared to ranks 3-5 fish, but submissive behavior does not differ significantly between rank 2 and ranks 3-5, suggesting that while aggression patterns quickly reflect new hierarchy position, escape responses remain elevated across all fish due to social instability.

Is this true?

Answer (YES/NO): NO